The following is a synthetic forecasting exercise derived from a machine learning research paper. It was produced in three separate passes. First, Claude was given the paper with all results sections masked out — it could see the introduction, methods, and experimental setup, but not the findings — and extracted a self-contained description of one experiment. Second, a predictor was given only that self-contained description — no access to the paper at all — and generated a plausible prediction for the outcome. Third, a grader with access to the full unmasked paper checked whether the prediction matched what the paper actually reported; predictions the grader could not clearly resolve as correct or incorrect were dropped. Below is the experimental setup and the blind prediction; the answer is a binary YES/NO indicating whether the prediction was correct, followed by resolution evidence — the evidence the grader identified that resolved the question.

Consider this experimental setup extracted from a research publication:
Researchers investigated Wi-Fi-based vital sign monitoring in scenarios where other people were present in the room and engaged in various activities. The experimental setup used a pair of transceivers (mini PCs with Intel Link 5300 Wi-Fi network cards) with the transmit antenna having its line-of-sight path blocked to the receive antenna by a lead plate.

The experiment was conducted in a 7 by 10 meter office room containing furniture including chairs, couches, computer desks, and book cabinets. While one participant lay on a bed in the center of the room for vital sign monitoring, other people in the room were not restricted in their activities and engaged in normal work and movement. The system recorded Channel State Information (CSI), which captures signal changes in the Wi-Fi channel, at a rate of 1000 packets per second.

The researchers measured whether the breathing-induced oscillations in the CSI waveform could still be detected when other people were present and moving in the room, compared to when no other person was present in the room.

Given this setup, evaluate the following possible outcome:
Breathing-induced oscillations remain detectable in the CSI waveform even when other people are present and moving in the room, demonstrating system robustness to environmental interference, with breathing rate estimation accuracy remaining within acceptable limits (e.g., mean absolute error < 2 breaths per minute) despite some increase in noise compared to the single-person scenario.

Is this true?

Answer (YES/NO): NO